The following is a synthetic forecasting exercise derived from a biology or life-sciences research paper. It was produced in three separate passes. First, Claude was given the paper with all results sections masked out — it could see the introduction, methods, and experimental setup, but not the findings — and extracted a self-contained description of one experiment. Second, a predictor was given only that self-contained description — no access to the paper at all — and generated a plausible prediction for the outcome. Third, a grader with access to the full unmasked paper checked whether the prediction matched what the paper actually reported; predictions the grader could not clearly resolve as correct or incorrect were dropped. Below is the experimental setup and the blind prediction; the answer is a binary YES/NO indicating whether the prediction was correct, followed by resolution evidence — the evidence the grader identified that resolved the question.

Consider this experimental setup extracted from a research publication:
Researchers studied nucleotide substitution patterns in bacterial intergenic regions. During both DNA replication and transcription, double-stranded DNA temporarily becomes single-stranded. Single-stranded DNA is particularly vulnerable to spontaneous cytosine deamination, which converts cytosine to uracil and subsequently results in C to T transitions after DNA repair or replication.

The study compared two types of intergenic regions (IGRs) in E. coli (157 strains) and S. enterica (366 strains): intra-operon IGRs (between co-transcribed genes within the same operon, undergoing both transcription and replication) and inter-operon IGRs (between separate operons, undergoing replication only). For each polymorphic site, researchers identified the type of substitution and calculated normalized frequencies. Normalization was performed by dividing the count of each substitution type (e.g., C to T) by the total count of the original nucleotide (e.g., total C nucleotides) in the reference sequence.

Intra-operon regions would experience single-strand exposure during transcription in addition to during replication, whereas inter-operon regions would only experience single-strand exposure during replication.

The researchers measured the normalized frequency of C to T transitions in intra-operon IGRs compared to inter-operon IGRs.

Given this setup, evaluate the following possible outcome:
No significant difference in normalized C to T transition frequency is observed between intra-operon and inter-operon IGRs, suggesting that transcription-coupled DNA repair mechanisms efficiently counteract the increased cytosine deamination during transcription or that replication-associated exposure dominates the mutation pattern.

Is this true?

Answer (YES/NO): NO